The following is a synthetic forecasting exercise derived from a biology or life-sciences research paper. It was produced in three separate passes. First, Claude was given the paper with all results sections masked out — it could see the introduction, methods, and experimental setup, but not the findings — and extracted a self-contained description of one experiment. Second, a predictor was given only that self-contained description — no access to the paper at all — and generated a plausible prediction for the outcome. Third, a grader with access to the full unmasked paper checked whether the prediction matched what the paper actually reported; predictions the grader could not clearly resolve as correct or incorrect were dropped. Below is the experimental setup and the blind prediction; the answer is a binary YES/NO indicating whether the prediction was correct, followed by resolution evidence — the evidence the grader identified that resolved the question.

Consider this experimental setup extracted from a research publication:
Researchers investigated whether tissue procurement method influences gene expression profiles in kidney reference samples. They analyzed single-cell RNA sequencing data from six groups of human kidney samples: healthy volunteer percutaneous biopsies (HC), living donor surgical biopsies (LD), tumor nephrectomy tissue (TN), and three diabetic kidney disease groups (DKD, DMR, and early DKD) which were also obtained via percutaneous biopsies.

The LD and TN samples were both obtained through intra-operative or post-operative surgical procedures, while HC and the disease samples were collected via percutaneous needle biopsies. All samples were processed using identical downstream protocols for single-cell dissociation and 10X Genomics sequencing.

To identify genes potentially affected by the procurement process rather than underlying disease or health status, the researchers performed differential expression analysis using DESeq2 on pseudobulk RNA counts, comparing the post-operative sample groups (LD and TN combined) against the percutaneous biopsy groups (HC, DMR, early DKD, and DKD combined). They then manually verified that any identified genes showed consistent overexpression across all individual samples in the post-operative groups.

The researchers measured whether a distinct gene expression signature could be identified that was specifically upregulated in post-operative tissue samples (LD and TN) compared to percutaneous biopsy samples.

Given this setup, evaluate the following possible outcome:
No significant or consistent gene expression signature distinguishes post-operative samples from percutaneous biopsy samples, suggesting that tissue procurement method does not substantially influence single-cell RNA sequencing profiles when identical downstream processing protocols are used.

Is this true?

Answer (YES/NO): NO